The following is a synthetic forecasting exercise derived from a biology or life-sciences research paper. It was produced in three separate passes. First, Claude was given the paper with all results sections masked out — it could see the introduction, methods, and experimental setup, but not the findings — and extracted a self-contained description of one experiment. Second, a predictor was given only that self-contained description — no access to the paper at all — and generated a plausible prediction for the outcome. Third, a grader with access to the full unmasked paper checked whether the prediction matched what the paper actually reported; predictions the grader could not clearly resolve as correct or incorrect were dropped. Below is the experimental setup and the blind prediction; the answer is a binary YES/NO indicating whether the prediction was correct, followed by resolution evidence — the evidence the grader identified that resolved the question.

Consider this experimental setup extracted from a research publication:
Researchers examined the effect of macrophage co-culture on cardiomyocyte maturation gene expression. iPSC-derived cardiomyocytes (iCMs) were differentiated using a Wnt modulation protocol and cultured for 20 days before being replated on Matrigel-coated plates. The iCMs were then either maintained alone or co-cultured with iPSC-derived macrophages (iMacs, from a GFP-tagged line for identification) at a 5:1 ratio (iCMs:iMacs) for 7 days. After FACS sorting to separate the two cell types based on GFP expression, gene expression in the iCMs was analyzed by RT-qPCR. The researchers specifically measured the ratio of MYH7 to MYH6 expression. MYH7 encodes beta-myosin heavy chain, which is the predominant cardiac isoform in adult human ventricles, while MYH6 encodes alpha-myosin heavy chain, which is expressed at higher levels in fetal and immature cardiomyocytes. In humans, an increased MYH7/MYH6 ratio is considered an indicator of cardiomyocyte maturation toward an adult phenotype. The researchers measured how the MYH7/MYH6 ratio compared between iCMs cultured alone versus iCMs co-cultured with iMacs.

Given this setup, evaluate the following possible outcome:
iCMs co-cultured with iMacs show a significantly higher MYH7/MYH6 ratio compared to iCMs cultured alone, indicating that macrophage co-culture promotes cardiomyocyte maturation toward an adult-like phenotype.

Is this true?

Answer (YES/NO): YES